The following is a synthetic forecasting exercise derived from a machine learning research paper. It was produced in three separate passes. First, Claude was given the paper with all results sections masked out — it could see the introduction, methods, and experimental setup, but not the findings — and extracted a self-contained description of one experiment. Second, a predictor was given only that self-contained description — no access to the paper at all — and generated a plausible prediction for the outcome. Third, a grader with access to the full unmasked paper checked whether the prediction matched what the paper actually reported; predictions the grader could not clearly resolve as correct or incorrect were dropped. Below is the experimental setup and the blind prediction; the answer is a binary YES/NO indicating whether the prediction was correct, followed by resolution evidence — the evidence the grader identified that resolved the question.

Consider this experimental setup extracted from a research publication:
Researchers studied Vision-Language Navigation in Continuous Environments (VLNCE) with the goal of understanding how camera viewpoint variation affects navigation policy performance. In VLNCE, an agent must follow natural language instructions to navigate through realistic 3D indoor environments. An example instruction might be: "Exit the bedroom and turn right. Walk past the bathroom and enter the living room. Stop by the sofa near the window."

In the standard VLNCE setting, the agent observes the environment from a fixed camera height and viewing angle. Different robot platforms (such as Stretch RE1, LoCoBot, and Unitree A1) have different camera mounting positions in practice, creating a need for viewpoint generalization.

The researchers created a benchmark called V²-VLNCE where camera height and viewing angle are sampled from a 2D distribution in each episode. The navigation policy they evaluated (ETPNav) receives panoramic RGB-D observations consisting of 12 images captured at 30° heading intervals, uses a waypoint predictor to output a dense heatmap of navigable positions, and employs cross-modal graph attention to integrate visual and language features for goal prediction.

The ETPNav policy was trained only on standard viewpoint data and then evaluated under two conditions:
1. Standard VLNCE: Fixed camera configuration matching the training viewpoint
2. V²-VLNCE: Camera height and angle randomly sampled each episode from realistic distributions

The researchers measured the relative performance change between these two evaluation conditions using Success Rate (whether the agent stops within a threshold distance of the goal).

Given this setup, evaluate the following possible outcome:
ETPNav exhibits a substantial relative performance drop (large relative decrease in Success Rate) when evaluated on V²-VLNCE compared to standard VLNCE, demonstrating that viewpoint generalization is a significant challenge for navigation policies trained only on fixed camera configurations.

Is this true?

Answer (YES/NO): YES